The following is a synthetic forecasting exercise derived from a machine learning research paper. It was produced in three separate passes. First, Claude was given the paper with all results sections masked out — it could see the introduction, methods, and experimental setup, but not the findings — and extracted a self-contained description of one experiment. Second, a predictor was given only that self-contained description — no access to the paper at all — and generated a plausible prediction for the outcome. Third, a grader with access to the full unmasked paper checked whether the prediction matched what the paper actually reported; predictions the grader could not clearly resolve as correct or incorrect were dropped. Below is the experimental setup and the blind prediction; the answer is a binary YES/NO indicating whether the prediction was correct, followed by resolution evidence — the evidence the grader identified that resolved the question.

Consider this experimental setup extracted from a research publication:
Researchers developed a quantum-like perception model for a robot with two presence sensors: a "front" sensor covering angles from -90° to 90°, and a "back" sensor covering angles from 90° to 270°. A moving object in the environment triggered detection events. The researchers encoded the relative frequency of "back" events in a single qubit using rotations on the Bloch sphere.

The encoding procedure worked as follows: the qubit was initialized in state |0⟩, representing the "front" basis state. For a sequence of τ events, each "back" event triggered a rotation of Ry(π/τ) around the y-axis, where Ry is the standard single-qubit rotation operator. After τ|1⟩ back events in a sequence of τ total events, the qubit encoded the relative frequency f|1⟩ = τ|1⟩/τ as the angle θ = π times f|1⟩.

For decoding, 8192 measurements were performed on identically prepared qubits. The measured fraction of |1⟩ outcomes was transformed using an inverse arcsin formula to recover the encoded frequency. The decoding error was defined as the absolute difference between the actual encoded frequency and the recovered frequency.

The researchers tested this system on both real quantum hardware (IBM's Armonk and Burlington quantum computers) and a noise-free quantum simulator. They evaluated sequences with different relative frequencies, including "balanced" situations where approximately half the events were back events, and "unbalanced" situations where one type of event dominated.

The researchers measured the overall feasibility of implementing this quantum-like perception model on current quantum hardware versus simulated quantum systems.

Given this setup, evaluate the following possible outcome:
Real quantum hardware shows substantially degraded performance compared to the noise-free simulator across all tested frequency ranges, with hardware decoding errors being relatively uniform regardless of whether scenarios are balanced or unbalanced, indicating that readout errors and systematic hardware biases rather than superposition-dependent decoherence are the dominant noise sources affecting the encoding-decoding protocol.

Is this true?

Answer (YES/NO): NO